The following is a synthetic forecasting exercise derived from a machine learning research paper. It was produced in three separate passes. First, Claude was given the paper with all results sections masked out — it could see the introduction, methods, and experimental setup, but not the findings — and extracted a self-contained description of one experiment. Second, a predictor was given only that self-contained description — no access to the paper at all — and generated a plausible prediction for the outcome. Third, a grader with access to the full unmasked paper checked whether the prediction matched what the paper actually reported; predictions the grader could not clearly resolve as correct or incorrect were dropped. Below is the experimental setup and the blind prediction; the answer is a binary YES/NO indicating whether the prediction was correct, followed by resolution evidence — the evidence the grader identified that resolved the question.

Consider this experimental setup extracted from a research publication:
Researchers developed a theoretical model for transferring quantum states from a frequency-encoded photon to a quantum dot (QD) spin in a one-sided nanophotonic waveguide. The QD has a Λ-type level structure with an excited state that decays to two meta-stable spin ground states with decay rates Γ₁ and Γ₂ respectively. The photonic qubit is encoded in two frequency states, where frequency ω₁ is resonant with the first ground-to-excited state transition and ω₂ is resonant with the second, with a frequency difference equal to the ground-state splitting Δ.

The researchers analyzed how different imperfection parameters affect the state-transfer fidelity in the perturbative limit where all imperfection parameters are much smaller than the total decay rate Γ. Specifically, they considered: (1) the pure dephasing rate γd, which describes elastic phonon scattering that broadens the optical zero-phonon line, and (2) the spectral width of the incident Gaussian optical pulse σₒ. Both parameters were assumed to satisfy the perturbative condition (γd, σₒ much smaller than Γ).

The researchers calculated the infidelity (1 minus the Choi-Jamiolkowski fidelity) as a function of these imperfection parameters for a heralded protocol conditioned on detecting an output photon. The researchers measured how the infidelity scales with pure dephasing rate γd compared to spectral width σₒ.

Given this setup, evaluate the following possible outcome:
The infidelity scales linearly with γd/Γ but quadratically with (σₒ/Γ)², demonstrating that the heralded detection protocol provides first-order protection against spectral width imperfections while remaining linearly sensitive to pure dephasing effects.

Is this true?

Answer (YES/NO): YES